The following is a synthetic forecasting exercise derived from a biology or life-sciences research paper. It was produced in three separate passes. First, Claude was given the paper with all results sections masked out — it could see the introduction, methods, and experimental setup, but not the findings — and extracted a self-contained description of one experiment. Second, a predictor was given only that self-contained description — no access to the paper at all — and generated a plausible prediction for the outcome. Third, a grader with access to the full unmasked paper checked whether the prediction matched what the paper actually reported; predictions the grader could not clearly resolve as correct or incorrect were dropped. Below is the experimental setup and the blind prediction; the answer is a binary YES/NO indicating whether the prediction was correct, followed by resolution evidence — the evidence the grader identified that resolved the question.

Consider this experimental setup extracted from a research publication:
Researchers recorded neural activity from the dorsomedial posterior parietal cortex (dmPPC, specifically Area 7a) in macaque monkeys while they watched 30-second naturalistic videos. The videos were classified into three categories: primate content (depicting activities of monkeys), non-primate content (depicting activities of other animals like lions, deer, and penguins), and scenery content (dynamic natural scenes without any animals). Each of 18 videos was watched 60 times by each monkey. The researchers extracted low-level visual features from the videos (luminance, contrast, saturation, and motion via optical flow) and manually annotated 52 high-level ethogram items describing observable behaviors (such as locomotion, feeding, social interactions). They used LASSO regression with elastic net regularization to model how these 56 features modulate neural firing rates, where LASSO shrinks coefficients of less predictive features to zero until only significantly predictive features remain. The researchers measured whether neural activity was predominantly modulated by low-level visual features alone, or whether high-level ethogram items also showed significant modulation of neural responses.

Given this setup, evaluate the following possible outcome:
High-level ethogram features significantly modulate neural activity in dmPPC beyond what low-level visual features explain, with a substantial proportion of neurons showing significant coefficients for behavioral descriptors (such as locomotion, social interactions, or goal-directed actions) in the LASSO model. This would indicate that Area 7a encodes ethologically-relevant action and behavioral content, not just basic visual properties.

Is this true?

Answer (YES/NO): YES